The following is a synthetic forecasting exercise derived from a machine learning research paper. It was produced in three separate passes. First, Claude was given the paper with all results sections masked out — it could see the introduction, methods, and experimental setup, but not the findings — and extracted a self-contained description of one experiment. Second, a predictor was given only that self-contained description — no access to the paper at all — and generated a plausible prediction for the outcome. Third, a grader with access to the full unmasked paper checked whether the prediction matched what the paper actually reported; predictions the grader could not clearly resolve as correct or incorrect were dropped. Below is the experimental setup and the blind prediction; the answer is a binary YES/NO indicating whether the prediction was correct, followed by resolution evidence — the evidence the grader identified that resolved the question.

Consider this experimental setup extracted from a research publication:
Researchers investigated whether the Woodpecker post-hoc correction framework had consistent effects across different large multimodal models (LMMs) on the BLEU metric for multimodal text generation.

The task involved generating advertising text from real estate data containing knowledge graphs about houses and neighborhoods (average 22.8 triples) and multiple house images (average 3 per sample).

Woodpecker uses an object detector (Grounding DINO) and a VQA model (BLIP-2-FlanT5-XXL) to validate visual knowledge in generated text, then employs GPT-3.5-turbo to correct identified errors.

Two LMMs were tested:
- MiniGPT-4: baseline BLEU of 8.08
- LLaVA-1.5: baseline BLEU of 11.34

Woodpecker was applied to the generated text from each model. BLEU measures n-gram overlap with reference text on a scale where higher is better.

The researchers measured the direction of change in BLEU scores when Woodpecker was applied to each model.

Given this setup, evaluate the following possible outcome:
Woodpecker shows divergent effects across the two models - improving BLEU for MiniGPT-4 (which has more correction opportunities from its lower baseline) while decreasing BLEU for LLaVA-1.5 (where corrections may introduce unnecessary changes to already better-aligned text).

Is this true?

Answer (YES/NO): YES